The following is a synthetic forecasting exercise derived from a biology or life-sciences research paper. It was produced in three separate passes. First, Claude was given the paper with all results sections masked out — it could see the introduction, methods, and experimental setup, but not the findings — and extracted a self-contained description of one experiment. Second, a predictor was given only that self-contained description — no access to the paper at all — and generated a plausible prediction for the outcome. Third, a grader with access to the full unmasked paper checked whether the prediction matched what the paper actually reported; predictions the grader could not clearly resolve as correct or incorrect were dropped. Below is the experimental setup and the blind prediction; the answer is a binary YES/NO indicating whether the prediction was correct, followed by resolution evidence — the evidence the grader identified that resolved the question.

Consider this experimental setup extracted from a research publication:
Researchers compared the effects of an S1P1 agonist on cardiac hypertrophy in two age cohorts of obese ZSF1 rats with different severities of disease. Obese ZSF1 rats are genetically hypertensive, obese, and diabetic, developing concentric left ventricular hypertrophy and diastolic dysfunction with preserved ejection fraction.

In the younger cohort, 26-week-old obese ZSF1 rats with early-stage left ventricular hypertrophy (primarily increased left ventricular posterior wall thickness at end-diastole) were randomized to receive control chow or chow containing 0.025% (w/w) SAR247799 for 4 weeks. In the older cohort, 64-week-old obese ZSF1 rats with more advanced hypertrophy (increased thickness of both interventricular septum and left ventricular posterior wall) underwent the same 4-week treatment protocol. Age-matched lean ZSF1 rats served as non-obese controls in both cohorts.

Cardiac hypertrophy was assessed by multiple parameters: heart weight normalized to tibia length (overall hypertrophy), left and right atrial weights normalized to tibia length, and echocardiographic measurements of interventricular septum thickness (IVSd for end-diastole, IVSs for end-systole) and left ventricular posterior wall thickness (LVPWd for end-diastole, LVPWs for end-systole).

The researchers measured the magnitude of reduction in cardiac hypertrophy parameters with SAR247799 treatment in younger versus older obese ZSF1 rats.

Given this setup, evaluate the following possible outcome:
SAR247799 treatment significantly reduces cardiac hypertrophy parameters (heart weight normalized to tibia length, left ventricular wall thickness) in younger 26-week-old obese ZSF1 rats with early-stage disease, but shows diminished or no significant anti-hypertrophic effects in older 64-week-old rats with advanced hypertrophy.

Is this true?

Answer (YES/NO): NO